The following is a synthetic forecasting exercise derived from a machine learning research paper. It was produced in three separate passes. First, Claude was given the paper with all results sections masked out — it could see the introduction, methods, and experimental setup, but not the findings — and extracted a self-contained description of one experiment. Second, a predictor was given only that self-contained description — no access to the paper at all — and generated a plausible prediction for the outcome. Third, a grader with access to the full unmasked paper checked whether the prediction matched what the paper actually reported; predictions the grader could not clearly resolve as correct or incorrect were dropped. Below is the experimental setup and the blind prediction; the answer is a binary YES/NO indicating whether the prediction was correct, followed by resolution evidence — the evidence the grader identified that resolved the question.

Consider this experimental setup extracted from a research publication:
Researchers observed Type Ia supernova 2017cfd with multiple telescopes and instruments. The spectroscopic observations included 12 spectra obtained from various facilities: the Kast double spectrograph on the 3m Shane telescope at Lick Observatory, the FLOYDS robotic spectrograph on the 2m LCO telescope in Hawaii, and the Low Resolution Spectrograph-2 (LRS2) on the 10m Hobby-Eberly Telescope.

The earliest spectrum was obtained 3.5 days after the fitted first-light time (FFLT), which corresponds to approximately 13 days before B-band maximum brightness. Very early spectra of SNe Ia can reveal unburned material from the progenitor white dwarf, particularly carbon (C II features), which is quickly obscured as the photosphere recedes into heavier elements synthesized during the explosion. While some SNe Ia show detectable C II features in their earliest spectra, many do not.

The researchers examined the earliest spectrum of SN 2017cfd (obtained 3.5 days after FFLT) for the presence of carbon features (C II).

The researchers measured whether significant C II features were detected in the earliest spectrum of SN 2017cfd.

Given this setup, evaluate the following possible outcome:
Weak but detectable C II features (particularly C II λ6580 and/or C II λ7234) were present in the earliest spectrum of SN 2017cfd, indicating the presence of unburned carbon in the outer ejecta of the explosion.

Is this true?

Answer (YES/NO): NO